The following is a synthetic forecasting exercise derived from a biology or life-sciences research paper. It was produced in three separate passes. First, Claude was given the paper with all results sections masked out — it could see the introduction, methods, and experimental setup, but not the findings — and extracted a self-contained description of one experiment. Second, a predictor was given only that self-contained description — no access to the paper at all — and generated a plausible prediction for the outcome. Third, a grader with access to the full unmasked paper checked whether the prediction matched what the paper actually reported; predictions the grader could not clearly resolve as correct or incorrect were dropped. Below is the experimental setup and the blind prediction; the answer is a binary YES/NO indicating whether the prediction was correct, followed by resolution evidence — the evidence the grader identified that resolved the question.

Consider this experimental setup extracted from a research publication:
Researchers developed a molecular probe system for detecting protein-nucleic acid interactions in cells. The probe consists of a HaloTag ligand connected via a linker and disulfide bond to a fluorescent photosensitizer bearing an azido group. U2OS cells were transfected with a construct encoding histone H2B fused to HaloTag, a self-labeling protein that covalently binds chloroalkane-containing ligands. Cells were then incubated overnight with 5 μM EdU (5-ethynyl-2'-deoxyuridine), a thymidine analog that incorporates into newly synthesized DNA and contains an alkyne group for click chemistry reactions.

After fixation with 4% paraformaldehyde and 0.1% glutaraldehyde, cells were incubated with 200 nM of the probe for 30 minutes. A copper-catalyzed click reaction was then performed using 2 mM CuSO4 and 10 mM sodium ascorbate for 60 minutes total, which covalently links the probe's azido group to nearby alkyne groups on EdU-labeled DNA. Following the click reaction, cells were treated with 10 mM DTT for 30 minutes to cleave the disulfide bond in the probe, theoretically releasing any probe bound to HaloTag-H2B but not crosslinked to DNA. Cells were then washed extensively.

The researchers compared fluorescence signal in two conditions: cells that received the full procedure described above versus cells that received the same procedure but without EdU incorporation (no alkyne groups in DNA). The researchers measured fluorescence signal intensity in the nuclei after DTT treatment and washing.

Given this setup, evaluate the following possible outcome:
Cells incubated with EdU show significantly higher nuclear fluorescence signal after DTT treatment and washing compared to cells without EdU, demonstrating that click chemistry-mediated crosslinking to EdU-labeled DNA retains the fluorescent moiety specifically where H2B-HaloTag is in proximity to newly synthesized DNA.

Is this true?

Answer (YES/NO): YES